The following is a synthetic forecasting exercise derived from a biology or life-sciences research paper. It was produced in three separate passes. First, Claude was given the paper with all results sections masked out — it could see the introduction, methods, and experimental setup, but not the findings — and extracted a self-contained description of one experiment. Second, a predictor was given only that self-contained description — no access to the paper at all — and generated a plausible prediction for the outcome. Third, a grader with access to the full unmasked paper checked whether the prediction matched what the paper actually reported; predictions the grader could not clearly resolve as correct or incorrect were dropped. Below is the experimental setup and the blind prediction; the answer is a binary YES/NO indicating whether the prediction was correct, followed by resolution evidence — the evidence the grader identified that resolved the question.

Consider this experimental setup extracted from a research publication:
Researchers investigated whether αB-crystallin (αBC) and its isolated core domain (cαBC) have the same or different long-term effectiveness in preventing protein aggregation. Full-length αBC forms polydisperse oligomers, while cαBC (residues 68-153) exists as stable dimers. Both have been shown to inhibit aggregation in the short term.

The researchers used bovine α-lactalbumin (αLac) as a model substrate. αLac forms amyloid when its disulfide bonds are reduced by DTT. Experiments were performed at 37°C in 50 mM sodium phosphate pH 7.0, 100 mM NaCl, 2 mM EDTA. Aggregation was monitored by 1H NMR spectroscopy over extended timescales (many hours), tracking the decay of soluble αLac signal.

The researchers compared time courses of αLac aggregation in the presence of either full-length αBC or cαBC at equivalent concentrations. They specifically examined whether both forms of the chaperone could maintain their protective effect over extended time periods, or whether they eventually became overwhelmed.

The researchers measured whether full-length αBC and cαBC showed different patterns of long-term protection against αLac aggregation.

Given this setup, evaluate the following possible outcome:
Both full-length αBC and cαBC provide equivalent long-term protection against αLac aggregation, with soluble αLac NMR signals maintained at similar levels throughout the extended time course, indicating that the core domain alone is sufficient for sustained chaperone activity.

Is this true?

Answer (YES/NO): NO